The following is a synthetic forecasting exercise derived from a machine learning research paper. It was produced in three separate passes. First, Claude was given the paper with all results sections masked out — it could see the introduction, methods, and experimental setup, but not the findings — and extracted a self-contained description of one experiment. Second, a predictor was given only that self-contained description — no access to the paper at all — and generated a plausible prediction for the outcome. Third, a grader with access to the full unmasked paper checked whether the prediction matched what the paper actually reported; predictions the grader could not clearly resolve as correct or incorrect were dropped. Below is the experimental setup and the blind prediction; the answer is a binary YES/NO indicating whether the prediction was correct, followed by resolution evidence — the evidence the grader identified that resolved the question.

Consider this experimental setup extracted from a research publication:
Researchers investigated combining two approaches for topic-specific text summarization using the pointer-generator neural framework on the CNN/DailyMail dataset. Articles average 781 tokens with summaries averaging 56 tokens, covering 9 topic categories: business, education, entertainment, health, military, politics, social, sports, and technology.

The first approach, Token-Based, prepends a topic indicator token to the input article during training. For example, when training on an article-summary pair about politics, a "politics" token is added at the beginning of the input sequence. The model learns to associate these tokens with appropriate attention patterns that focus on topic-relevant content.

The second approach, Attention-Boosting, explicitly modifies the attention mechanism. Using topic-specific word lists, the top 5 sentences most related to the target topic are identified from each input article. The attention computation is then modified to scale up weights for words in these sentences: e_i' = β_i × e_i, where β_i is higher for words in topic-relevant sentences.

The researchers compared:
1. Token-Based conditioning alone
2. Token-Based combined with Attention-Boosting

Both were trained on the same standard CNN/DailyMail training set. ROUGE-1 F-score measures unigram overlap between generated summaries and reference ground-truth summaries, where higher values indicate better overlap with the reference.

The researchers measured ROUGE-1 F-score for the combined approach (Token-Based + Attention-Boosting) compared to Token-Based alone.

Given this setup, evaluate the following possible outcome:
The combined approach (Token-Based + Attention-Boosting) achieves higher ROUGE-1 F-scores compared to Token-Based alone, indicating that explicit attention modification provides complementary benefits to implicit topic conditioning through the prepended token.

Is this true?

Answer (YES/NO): NO